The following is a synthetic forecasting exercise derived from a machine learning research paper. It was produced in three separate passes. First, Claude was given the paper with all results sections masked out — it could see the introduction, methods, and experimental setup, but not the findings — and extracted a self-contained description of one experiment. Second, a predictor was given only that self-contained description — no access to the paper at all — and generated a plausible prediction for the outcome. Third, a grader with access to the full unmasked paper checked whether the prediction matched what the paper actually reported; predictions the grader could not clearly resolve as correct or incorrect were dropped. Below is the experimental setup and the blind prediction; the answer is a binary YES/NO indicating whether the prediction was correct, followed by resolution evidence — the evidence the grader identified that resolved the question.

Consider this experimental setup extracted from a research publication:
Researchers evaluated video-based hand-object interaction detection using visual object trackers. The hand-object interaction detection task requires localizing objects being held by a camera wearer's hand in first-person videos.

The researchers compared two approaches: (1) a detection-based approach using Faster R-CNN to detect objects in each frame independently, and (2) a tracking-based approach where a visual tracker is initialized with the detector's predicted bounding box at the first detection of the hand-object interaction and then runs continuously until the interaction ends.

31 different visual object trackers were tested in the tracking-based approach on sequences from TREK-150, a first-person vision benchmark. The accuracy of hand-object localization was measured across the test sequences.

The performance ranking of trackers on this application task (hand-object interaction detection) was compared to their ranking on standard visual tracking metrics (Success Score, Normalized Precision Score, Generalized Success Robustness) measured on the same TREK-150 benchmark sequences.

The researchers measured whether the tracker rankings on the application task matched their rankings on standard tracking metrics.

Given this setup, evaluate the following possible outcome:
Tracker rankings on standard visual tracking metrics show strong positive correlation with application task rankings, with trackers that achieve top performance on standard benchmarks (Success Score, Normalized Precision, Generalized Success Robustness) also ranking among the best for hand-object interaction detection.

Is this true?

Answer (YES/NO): NO